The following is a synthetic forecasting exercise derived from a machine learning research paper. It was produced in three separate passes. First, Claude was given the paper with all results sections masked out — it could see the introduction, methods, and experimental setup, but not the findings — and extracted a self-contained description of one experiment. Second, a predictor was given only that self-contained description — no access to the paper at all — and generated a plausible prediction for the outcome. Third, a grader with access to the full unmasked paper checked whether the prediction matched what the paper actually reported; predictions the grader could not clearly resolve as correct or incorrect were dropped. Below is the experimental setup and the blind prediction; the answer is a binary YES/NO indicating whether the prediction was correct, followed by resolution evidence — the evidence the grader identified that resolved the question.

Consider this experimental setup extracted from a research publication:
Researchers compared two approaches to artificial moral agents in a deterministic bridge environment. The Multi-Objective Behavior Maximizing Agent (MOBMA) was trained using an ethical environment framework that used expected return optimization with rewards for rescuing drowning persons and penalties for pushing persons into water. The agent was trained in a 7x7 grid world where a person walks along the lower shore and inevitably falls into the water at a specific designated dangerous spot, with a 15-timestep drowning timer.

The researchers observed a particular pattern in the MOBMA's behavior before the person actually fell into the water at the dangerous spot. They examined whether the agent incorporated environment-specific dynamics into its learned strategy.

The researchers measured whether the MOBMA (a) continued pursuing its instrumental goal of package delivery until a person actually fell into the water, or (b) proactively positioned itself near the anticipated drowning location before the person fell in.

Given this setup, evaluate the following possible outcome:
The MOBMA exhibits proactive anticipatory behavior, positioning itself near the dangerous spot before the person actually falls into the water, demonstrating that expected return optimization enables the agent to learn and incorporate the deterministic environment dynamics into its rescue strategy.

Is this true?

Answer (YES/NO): YES